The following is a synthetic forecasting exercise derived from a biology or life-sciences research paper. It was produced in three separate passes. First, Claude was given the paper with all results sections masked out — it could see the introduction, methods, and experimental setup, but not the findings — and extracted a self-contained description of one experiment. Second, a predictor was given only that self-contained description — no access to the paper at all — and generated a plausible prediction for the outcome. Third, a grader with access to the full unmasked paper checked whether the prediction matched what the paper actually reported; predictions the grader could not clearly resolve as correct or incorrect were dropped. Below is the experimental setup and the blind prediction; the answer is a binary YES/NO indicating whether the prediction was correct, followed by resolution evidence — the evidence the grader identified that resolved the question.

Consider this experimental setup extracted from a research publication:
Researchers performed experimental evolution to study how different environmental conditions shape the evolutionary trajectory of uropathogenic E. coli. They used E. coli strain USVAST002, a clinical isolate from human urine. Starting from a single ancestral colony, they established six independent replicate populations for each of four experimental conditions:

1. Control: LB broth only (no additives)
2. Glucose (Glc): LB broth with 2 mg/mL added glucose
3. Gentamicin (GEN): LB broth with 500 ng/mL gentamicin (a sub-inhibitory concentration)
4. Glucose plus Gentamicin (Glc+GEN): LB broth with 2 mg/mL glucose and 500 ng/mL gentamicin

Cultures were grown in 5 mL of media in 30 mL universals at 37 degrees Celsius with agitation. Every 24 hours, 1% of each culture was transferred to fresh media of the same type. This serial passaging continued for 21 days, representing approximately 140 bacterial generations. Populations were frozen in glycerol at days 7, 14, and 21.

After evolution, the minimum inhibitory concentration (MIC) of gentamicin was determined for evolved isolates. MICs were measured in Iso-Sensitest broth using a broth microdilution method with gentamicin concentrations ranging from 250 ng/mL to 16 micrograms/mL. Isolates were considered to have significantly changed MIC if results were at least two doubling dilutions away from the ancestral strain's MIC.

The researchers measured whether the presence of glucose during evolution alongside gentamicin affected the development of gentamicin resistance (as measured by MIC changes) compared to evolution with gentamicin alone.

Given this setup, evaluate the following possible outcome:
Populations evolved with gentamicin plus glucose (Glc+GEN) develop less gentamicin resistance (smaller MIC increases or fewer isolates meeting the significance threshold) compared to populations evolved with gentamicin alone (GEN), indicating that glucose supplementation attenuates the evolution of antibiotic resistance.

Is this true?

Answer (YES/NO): NO